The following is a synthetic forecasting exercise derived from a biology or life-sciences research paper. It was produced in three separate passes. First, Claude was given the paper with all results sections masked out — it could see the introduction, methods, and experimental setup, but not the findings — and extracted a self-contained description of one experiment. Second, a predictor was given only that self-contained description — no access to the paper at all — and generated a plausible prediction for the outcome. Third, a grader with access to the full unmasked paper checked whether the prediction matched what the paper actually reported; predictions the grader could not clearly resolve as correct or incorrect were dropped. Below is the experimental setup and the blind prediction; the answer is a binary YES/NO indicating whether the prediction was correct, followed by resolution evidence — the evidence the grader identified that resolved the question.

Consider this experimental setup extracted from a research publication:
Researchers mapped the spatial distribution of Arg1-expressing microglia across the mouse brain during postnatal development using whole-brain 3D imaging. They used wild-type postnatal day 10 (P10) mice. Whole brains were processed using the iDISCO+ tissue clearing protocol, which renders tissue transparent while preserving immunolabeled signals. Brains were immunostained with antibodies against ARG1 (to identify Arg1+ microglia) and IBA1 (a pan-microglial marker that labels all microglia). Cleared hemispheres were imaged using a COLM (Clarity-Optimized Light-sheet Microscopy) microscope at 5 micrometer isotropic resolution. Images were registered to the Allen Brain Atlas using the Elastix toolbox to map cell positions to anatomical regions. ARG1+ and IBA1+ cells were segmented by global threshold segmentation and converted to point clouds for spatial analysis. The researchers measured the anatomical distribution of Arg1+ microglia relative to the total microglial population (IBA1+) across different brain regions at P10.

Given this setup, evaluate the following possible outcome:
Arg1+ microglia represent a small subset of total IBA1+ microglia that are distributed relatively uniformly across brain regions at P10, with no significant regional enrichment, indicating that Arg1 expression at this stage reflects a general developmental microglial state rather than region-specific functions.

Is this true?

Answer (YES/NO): NO